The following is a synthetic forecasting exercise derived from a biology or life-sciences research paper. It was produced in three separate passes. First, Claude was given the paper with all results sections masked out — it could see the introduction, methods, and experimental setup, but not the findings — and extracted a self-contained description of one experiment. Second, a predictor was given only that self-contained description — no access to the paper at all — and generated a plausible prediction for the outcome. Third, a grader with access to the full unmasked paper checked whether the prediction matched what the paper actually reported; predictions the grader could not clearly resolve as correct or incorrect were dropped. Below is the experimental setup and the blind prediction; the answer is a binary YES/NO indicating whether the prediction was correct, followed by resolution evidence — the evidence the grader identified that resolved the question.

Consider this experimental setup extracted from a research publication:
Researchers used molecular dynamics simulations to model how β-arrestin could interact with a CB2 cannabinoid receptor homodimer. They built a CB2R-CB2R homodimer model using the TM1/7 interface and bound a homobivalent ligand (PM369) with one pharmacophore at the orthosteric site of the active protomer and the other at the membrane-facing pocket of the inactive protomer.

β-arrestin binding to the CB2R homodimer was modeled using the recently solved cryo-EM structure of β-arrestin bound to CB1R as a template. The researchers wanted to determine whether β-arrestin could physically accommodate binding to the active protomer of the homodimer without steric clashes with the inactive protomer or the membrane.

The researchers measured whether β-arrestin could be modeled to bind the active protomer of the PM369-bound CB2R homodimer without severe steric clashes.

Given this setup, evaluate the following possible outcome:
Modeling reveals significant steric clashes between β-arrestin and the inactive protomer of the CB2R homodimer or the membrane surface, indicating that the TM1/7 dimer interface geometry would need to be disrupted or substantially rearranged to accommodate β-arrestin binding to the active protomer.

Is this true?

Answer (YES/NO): NO